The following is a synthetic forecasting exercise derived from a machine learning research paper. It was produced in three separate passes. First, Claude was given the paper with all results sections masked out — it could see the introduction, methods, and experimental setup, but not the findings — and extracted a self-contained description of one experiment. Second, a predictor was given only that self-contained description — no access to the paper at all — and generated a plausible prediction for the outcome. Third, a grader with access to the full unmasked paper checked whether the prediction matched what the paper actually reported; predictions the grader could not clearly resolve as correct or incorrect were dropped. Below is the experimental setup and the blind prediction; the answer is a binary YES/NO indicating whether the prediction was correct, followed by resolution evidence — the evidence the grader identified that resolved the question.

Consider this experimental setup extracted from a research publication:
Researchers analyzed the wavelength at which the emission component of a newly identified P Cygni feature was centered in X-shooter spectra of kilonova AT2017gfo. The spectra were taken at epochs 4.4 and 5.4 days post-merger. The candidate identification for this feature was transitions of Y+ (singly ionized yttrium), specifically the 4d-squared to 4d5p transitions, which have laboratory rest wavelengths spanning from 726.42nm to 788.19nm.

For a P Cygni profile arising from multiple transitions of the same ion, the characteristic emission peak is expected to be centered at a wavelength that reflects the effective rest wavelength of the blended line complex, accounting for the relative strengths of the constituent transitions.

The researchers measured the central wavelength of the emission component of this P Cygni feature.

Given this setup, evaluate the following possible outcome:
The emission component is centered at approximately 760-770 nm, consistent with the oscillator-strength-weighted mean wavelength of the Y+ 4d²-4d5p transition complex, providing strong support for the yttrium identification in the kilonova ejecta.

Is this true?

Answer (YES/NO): YES